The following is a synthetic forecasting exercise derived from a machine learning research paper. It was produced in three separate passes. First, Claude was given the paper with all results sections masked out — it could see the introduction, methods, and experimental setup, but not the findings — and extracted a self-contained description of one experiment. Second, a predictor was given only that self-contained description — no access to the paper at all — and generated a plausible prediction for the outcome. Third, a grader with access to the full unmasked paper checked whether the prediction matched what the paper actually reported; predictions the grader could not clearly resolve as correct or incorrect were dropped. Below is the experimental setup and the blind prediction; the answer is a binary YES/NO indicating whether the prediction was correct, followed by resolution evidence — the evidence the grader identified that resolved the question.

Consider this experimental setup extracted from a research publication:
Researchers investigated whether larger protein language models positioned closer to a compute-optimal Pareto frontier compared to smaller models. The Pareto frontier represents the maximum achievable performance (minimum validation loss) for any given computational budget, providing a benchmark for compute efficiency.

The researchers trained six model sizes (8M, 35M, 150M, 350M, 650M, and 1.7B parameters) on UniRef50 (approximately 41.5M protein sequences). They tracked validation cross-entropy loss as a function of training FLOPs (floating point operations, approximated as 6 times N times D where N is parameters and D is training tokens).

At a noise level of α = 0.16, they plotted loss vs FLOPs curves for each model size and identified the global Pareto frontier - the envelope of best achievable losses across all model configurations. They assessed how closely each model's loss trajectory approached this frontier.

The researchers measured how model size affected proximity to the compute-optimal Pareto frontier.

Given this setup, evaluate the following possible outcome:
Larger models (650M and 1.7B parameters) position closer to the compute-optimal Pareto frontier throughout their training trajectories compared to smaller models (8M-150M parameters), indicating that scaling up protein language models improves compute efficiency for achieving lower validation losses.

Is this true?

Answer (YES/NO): YES